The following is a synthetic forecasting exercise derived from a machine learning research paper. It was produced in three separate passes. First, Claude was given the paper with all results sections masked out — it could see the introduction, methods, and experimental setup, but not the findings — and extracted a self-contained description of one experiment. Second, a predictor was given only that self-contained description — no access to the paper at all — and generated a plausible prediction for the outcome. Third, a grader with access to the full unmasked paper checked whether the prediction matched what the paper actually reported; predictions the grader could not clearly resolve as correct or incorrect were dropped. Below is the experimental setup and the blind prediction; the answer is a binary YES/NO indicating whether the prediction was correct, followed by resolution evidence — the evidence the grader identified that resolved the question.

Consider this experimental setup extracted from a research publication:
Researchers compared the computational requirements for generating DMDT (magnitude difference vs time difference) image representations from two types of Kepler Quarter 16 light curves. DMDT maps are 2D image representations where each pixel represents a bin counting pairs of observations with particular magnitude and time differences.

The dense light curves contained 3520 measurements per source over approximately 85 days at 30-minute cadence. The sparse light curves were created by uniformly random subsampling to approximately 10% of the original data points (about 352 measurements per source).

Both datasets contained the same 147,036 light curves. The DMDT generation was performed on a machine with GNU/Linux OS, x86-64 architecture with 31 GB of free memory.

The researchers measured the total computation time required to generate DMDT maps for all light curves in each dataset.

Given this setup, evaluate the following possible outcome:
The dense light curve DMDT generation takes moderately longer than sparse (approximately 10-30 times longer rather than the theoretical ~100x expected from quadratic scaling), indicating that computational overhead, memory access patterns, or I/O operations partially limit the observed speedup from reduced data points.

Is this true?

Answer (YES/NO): NO